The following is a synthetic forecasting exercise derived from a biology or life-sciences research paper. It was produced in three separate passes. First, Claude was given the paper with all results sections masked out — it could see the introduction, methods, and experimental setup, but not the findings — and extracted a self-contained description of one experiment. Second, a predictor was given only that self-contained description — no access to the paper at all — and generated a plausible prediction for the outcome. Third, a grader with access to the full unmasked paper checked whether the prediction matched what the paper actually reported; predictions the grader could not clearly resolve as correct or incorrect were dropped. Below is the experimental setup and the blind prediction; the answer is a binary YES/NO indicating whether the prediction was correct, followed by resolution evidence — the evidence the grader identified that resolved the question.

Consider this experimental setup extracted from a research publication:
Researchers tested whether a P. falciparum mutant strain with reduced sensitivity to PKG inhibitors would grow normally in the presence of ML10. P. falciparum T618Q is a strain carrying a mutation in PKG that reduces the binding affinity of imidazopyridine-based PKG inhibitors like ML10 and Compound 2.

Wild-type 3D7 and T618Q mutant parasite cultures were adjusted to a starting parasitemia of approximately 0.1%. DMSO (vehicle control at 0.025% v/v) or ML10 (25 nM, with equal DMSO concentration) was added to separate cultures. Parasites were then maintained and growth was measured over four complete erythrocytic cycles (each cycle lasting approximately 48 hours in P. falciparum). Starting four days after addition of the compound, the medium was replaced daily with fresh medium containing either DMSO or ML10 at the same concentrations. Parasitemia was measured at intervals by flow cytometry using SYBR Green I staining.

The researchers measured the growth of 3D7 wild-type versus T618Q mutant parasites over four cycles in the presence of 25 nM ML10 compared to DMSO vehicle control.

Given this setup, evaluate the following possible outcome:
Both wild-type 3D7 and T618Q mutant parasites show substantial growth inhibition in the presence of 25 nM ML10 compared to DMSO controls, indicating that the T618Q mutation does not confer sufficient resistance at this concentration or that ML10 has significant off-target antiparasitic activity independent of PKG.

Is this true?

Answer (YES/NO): NO